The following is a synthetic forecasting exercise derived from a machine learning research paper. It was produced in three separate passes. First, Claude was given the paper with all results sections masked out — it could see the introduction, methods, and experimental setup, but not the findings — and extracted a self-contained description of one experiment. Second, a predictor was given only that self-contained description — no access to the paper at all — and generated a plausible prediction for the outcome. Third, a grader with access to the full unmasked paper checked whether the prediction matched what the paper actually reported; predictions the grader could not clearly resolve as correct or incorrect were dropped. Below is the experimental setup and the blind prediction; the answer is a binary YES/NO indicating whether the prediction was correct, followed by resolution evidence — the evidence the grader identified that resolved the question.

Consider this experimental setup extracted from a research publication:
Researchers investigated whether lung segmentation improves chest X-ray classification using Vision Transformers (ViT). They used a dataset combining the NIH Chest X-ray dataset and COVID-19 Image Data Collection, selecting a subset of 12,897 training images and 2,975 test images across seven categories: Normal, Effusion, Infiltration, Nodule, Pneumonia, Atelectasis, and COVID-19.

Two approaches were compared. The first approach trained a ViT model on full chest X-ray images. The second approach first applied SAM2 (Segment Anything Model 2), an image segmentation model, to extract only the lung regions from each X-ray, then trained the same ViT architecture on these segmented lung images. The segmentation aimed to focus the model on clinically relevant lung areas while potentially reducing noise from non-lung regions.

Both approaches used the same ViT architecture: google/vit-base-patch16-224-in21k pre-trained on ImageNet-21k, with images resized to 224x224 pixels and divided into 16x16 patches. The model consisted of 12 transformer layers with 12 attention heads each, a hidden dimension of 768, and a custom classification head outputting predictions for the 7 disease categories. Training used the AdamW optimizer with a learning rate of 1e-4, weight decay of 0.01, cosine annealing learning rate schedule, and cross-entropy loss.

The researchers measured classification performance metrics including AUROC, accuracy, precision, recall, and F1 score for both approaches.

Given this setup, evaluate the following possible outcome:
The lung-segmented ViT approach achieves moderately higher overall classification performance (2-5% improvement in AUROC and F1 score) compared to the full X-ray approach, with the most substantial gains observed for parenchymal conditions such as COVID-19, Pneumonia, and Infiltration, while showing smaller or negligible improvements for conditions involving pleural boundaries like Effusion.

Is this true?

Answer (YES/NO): NO